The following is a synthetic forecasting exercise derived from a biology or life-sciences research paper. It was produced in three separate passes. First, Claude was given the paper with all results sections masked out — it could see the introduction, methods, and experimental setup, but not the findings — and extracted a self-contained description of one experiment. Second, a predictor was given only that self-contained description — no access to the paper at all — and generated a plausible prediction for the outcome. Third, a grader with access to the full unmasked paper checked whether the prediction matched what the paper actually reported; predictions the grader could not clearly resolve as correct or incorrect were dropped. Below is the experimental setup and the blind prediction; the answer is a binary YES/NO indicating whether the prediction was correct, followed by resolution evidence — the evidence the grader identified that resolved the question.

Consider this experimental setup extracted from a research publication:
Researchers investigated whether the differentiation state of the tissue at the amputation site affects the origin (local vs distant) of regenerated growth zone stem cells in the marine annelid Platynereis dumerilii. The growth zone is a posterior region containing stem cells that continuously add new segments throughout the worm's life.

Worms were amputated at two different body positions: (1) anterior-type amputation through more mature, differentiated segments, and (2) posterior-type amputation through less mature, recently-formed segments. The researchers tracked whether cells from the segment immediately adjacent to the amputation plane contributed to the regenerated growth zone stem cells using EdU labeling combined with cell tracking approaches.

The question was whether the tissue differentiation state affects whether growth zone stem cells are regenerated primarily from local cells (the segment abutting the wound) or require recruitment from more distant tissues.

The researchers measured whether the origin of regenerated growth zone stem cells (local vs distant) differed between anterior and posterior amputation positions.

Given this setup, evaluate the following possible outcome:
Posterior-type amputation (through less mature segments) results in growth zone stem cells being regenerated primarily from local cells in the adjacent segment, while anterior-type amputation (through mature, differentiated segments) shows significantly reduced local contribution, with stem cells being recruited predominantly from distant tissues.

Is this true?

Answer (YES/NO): NO